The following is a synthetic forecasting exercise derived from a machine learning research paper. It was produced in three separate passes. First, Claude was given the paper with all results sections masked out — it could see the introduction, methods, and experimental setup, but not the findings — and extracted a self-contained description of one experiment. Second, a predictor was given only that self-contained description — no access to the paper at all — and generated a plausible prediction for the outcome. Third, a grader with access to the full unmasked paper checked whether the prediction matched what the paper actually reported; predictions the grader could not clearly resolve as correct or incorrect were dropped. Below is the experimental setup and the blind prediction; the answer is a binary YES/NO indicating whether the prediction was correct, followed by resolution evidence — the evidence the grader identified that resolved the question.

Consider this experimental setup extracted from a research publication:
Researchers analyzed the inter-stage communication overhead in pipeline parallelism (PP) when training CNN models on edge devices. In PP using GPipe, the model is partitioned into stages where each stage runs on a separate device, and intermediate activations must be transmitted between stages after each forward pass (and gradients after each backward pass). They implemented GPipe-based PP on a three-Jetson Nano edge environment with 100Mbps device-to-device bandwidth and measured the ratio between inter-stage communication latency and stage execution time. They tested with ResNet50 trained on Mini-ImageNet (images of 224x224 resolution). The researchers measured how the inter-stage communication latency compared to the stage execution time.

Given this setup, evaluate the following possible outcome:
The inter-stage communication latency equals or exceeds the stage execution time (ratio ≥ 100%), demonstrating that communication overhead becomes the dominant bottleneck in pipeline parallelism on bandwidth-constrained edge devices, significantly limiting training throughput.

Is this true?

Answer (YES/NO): YES